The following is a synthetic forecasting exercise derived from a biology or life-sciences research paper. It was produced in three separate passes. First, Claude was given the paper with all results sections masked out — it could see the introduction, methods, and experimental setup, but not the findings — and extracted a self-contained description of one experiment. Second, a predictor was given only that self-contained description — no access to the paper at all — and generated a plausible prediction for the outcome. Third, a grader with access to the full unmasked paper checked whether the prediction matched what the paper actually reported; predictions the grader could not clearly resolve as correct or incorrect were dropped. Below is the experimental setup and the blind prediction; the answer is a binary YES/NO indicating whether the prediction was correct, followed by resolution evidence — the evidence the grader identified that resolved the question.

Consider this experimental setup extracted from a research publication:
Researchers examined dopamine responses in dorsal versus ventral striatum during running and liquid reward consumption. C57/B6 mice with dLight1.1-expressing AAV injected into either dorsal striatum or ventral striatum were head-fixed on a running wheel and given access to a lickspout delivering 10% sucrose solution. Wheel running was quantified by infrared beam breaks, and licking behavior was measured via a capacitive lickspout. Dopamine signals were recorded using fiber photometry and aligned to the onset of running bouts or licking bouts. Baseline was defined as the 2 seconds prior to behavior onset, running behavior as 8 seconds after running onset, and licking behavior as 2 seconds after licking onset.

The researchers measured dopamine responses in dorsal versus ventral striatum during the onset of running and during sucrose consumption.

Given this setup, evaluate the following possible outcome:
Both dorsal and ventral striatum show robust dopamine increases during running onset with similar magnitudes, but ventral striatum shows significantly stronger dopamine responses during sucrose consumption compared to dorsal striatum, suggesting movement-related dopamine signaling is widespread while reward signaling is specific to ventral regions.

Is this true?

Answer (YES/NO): NO